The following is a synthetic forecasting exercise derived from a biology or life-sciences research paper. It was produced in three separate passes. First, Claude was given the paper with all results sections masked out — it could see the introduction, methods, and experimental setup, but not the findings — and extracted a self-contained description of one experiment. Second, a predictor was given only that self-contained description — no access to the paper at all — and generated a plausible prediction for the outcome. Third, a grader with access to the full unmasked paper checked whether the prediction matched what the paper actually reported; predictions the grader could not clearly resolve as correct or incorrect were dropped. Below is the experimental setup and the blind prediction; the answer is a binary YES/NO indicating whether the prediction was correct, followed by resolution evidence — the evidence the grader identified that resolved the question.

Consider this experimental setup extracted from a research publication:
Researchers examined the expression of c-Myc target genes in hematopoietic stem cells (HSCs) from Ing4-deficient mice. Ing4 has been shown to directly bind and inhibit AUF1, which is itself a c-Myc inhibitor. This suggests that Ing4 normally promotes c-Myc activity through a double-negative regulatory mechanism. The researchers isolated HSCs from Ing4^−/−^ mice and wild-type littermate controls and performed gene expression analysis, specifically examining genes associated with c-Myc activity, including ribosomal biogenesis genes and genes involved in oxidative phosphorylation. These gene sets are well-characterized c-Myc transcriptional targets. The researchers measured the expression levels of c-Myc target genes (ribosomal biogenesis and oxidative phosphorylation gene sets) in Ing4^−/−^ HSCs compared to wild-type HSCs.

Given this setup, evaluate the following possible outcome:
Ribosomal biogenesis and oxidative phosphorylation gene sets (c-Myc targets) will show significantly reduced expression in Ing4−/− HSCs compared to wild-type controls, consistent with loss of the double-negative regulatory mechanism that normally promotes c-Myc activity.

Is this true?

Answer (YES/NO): NO